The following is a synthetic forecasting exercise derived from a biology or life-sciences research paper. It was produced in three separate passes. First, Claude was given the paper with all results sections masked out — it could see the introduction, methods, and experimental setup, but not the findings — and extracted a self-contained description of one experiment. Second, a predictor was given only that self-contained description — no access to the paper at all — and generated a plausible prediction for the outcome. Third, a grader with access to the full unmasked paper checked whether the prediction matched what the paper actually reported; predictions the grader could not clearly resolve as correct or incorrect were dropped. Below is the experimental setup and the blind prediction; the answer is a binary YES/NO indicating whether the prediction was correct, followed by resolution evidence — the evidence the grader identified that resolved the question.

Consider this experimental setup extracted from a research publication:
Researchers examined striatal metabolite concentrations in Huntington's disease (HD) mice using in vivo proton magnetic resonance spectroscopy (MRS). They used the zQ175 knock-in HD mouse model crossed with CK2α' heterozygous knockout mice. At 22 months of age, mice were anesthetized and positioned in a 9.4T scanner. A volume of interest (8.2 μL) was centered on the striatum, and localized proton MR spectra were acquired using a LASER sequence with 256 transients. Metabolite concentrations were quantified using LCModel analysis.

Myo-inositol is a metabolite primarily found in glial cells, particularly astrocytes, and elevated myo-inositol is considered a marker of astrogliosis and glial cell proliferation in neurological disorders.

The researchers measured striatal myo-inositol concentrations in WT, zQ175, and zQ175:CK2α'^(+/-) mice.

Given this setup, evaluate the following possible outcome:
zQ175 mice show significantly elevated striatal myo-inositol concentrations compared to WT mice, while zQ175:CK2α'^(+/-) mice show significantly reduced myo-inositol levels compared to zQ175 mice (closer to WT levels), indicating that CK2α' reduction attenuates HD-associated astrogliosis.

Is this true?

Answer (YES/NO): YES